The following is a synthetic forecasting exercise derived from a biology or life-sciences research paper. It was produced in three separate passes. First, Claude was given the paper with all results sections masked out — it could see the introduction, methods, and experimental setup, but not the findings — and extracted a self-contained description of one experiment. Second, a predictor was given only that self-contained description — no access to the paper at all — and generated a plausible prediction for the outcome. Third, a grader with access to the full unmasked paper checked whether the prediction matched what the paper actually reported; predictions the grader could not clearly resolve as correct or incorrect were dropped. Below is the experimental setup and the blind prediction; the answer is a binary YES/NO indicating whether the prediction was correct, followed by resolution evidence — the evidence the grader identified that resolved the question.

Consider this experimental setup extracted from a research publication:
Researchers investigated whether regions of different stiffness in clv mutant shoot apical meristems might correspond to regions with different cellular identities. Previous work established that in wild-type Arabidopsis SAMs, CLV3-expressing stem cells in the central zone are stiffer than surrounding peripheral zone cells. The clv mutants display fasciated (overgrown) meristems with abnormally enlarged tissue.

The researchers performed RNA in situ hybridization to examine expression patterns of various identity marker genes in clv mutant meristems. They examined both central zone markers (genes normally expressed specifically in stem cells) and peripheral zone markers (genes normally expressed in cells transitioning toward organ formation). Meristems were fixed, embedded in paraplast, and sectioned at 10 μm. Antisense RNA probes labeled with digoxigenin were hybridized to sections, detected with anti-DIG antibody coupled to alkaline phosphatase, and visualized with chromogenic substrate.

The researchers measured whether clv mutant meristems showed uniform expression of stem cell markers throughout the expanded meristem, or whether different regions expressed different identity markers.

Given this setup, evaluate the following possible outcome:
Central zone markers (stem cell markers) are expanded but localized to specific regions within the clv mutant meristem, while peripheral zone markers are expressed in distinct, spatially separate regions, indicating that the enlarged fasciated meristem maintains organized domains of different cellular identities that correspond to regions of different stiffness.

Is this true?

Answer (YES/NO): NO